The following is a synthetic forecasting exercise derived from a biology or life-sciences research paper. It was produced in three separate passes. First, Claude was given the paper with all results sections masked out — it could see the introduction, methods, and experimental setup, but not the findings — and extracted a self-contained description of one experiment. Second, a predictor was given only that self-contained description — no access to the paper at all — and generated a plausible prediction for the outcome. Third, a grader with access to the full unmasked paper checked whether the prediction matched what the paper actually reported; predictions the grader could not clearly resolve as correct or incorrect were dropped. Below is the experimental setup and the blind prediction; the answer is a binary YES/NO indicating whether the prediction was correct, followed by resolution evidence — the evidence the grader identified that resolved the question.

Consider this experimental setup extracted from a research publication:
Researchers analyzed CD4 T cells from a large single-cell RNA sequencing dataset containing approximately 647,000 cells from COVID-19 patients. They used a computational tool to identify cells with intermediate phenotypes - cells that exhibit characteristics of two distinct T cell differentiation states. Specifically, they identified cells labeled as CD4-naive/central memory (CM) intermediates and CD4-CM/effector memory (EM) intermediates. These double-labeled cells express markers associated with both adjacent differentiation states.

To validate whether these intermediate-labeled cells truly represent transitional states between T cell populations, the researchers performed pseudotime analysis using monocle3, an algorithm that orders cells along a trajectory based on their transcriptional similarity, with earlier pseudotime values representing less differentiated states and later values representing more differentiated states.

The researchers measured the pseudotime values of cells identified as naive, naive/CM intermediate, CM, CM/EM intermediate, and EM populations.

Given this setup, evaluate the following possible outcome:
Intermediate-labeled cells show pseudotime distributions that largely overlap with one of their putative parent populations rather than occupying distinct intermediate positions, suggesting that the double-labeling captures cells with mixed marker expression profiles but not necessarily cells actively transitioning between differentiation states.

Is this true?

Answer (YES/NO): NO